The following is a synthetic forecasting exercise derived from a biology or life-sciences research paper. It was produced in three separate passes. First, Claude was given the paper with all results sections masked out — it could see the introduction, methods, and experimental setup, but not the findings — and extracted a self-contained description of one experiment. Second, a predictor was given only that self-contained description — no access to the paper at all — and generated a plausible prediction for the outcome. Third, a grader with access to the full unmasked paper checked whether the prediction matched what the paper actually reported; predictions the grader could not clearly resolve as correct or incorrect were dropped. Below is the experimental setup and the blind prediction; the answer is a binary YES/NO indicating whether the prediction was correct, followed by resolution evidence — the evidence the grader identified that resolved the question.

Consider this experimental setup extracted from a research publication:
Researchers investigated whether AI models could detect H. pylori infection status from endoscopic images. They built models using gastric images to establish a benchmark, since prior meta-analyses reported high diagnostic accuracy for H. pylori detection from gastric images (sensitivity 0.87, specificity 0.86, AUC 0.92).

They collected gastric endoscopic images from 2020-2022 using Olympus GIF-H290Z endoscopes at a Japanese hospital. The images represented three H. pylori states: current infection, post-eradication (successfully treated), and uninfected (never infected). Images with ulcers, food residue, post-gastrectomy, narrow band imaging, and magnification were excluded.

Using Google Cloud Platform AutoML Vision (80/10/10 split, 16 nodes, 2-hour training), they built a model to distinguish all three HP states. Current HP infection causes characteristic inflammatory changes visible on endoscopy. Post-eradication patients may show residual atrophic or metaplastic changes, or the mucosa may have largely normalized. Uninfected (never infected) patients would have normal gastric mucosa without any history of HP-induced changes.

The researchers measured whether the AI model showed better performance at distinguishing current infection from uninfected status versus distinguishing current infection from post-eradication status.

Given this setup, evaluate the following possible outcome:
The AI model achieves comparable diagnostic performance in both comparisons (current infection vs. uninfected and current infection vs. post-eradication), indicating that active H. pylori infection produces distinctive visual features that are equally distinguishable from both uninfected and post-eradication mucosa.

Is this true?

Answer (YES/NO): NO